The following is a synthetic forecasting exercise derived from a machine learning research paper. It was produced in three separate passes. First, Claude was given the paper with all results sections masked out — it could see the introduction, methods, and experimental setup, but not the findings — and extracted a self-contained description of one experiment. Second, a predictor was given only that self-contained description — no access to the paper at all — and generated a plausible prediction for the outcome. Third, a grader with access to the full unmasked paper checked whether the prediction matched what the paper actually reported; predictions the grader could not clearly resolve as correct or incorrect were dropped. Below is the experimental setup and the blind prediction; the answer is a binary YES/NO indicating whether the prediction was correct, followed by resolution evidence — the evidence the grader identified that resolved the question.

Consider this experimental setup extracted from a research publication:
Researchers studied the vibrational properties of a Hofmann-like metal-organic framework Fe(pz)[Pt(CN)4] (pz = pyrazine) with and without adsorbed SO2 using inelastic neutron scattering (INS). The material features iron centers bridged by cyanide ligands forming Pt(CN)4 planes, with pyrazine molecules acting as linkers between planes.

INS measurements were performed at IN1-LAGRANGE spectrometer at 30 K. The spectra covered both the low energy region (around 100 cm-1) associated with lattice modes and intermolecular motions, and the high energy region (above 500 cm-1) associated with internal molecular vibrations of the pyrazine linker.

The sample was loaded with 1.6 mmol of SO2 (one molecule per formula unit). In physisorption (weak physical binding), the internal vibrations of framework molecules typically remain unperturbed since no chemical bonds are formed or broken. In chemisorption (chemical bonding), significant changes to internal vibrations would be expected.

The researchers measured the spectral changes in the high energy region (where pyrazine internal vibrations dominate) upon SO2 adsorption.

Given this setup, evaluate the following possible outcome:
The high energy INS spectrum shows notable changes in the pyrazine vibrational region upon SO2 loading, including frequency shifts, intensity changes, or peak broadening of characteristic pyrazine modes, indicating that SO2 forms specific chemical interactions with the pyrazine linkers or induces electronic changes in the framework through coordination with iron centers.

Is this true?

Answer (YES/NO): NO